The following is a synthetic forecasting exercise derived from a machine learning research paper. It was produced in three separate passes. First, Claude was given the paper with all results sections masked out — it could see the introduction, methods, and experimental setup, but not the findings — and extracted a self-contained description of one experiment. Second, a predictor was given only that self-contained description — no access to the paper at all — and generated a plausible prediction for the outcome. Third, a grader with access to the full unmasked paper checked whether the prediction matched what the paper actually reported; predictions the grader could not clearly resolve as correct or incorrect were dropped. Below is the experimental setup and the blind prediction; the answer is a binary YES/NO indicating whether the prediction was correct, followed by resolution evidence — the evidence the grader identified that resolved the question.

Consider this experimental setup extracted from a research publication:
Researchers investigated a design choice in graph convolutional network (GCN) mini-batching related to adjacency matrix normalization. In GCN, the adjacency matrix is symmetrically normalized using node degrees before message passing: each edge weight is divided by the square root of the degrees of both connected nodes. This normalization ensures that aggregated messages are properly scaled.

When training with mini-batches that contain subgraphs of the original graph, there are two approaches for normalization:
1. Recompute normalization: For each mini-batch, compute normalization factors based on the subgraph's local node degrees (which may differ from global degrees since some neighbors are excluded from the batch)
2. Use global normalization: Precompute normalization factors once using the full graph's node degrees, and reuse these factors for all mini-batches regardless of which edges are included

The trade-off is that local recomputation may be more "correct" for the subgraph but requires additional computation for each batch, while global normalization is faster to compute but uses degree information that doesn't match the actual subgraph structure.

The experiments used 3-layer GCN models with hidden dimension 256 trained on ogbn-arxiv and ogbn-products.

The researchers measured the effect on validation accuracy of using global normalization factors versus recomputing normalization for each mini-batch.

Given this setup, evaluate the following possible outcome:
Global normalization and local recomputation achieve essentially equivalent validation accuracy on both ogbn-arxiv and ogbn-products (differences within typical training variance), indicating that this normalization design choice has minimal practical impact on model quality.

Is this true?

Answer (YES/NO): YES